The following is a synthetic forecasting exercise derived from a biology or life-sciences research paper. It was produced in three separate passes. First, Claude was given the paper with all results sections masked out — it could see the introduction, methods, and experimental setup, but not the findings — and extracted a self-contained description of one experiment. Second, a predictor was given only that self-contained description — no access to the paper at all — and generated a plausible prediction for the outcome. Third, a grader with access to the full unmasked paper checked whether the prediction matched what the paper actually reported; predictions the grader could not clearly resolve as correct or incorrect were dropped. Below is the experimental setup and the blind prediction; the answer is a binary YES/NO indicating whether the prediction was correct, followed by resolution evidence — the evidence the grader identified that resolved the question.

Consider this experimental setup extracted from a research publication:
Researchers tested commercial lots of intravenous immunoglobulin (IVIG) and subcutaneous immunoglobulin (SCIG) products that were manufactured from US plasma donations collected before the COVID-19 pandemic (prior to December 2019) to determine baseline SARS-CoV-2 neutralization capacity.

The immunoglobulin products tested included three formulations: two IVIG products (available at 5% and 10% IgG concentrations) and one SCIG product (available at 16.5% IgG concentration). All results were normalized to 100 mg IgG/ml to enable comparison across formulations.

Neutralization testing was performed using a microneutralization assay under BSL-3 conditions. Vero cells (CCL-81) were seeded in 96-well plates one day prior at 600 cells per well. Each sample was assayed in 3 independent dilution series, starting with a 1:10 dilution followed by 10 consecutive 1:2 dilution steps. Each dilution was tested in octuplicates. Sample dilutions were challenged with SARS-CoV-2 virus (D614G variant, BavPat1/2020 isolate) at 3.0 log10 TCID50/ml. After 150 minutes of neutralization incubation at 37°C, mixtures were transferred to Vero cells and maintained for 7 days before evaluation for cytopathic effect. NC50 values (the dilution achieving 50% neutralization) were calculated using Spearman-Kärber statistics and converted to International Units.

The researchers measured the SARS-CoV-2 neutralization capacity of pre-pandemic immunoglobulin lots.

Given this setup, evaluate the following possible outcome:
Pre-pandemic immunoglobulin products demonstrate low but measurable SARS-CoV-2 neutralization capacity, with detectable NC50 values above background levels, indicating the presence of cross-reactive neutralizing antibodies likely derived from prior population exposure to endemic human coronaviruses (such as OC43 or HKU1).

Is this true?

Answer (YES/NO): NO